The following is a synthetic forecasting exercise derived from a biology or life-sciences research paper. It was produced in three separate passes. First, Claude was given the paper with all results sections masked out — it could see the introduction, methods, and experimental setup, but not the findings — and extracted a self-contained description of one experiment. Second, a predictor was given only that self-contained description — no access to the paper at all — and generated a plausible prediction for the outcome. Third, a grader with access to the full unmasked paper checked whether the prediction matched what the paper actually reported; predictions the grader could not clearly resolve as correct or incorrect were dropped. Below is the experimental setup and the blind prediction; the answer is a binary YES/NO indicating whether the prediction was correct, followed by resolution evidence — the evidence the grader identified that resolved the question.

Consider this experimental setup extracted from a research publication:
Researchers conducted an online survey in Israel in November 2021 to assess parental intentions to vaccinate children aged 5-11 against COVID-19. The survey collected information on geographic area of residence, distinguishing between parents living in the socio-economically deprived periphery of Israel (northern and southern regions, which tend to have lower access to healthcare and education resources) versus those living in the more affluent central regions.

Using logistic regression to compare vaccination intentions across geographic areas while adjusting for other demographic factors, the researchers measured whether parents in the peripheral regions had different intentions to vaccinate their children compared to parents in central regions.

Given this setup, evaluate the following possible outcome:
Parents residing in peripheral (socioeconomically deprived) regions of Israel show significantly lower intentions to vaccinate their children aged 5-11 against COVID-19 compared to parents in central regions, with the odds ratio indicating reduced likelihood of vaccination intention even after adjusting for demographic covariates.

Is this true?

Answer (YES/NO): YES